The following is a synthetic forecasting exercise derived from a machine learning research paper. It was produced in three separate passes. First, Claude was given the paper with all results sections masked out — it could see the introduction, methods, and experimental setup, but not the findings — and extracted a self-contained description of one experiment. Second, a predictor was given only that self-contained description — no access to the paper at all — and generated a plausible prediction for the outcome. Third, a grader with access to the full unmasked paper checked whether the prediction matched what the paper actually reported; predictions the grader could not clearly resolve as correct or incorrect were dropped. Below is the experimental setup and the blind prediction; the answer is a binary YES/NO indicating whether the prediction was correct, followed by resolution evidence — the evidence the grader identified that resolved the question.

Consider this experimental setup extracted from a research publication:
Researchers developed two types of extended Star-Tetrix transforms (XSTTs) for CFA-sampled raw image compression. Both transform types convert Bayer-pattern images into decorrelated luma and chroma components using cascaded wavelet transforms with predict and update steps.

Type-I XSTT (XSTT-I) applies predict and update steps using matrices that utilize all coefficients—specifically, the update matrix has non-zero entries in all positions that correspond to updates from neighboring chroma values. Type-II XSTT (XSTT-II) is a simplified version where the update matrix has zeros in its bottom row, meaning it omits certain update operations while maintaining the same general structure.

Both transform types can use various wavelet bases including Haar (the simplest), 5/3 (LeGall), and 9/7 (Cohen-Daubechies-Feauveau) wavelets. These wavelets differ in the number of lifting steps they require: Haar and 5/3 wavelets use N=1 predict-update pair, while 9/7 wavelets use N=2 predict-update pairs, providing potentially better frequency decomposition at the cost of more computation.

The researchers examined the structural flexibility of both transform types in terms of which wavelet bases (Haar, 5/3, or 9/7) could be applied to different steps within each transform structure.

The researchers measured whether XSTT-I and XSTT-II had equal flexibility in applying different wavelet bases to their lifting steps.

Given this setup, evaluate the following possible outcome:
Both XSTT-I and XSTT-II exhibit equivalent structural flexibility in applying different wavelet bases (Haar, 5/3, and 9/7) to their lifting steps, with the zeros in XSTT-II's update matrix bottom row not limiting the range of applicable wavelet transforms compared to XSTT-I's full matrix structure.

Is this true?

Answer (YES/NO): NO